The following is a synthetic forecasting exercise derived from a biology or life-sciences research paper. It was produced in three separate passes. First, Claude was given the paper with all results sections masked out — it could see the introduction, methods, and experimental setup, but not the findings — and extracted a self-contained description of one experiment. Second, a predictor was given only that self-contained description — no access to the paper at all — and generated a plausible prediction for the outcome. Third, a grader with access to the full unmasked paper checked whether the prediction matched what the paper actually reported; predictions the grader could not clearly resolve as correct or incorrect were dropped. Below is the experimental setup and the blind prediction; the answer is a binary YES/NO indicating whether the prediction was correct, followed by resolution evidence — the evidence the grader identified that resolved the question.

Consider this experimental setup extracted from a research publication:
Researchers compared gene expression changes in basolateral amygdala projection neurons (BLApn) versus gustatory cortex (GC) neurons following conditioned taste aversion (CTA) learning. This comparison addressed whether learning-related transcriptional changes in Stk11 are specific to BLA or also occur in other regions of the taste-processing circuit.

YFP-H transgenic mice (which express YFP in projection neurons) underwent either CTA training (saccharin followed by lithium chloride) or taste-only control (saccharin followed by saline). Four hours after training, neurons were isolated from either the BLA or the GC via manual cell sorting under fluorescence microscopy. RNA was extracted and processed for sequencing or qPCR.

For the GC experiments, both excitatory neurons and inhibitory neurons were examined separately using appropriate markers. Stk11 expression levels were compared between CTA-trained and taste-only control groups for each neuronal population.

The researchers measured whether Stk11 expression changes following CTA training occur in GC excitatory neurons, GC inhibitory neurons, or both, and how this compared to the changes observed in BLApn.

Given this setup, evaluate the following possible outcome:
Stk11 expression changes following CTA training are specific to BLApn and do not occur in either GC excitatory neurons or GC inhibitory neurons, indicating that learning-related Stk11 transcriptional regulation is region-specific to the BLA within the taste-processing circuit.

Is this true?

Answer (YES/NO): YES